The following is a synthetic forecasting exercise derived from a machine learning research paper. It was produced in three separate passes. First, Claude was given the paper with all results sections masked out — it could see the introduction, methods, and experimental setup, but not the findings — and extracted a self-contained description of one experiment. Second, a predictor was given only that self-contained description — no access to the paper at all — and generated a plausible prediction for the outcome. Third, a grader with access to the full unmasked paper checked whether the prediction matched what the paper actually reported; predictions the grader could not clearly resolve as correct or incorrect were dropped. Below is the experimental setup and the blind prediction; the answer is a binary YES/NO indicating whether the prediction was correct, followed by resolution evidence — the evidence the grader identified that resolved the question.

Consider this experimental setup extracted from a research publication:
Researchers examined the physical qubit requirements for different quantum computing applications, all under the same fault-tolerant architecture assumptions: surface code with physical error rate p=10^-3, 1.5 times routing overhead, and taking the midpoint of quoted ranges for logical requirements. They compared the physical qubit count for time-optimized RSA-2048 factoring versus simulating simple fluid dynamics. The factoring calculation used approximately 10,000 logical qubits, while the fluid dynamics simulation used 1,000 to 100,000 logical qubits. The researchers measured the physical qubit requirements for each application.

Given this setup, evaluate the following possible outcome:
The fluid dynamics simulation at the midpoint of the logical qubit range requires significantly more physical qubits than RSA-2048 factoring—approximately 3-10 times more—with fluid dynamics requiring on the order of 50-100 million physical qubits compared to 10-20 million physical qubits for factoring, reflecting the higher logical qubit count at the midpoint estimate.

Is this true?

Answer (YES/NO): NO